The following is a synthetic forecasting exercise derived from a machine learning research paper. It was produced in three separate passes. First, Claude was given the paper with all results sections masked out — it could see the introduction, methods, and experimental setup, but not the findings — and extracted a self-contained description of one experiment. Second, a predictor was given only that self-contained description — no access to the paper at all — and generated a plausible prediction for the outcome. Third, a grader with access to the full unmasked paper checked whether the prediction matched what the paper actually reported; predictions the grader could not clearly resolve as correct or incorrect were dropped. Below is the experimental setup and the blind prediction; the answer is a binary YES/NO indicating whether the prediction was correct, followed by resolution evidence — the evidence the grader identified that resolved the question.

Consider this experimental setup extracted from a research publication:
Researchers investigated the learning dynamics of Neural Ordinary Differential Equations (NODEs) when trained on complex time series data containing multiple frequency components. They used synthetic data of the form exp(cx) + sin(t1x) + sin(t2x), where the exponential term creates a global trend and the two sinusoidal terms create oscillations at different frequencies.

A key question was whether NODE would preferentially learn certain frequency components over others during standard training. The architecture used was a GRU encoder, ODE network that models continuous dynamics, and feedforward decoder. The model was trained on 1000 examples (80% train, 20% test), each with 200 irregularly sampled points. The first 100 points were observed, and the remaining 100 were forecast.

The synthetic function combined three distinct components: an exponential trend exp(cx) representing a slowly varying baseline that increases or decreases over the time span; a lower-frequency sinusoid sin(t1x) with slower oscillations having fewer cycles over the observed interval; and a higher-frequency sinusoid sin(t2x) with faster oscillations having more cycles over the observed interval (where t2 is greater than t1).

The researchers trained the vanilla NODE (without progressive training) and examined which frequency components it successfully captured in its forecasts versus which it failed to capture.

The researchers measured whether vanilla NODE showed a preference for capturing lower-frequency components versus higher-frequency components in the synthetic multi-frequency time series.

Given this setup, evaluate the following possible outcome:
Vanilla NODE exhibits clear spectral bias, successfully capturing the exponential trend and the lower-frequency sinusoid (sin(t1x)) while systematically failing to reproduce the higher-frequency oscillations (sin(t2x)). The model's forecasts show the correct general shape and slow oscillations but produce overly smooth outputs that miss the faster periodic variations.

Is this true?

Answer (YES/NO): YES